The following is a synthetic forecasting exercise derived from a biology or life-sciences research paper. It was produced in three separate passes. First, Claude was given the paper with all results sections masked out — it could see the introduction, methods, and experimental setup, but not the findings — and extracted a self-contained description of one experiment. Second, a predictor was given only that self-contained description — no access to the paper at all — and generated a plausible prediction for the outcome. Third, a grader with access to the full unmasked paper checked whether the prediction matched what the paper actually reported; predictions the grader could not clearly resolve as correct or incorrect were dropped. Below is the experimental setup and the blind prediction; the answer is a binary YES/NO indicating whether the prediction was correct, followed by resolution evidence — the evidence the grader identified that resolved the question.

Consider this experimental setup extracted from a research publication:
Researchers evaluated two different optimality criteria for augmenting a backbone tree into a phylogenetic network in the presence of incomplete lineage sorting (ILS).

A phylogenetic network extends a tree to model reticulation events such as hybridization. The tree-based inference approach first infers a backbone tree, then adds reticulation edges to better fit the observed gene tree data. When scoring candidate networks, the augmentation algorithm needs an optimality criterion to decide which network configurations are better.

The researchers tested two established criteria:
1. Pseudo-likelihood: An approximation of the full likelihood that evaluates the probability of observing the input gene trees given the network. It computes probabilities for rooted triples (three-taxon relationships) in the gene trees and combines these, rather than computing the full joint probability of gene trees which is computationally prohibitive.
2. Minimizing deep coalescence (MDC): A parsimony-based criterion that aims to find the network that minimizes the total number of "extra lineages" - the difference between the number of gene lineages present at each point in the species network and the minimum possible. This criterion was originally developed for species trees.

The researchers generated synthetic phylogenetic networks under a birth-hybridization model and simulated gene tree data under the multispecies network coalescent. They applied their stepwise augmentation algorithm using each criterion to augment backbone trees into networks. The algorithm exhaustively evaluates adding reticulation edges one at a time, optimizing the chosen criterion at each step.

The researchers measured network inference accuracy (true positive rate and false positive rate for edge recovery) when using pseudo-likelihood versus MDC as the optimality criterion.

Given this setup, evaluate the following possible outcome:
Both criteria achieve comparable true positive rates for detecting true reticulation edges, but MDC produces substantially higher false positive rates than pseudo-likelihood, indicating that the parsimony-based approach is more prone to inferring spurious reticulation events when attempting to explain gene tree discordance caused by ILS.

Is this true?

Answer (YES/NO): NO